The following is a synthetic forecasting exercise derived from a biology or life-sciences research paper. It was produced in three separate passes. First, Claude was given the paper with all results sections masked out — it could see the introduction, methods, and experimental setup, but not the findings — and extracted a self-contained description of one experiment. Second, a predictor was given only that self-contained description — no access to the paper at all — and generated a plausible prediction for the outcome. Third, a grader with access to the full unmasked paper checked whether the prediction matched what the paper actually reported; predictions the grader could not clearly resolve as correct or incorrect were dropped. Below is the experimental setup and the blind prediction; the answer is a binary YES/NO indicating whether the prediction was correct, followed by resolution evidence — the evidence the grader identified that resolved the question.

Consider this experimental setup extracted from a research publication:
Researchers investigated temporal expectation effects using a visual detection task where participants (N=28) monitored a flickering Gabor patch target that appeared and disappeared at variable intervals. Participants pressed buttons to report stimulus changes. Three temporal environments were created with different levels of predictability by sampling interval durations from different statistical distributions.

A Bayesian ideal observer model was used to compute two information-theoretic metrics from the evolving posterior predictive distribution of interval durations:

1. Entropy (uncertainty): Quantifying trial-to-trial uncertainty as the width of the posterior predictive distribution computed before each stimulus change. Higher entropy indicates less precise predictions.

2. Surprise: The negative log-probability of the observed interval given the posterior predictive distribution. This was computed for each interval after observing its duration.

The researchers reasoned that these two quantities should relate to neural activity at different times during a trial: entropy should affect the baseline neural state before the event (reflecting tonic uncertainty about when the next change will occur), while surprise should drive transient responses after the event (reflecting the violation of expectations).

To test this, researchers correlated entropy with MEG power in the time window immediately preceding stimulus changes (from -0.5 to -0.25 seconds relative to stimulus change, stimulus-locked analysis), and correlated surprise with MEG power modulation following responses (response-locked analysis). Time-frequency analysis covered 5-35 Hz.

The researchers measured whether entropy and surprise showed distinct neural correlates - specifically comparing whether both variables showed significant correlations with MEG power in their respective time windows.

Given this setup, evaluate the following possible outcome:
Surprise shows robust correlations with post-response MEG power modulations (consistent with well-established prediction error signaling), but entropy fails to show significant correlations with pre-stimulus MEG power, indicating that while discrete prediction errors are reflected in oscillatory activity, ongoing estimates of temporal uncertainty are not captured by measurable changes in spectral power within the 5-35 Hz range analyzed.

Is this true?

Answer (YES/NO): YES